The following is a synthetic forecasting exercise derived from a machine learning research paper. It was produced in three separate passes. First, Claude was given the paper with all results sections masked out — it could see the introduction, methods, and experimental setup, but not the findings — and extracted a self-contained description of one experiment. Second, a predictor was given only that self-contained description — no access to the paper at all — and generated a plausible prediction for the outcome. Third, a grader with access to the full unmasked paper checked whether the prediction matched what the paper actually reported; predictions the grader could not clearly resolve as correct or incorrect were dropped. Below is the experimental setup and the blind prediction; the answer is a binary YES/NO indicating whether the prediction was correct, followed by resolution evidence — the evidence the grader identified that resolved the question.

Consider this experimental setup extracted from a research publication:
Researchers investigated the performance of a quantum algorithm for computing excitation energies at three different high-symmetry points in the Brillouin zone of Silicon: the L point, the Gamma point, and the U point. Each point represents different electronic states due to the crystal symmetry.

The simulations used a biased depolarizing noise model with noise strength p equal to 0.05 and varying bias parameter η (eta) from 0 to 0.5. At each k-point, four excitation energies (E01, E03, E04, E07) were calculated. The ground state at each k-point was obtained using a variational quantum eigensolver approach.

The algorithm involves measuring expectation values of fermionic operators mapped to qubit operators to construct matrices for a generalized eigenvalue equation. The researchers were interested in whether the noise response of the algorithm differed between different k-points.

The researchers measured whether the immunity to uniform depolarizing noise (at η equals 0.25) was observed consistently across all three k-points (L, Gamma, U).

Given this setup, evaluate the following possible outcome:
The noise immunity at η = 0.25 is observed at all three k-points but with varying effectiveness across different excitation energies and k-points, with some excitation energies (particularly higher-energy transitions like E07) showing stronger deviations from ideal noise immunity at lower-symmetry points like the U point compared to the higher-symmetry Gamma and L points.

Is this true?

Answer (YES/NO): NO